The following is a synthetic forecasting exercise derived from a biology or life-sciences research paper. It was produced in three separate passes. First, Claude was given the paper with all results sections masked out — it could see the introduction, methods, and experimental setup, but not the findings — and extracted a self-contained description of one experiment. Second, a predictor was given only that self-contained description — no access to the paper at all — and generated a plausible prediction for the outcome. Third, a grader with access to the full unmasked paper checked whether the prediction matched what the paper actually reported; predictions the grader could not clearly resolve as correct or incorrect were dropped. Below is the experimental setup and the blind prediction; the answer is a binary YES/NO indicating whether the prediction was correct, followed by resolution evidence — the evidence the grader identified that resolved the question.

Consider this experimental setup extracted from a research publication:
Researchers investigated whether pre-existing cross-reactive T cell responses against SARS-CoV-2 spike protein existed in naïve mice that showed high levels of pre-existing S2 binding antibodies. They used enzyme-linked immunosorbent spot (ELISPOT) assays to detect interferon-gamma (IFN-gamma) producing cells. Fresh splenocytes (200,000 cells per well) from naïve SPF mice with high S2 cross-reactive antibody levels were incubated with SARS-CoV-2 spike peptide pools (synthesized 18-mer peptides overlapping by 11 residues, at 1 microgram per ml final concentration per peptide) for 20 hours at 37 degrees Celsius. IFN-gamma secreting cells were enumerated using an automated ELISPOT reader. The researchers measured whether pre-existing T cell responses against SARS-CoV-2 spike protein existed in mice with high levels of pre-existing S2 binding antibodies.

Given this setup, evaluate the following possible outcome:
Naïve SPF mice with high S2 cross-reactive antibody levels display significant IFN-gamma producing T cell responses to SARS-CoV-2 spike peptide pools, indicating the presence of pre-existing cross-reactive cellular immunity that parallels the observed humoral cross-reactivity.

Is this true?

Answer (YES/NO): NO